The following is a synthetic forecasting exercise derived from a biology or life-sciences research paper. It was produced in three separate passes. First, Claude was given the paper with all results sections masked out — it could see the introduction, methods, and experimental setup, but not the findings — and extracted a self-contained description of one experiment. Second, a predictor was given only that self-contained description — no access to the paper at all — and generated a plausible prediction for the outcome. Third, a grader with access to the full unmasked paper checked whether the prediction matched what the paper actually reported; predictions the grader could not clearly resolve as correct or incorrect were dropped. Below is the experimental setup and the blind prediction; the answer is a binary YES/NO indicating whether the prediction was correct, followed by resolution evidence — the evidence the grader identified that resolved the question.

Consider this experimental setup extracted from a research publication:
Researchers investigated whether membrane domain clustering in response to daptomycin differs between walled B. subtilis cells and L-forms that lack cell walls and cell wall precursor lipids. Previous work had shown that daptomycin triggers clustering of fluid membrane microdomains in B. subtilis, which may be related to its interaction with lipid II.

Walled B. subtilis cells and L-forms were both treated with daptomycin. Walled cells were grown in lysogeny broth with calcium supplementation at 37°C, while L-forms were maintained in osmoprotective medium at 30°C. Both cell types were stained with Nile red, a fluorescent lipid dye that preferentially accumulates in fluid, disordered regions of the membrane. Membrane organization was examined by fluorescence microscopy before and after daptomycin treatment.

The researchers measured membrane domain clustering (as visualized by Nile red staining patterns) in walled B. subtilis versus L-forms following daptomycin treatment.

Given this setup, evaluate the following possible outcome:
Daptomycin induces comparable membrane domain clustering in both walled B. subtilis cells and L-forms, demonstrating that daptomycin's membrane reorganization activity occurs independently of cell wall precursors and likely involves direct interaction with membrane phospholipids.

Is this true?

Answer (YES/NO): NO